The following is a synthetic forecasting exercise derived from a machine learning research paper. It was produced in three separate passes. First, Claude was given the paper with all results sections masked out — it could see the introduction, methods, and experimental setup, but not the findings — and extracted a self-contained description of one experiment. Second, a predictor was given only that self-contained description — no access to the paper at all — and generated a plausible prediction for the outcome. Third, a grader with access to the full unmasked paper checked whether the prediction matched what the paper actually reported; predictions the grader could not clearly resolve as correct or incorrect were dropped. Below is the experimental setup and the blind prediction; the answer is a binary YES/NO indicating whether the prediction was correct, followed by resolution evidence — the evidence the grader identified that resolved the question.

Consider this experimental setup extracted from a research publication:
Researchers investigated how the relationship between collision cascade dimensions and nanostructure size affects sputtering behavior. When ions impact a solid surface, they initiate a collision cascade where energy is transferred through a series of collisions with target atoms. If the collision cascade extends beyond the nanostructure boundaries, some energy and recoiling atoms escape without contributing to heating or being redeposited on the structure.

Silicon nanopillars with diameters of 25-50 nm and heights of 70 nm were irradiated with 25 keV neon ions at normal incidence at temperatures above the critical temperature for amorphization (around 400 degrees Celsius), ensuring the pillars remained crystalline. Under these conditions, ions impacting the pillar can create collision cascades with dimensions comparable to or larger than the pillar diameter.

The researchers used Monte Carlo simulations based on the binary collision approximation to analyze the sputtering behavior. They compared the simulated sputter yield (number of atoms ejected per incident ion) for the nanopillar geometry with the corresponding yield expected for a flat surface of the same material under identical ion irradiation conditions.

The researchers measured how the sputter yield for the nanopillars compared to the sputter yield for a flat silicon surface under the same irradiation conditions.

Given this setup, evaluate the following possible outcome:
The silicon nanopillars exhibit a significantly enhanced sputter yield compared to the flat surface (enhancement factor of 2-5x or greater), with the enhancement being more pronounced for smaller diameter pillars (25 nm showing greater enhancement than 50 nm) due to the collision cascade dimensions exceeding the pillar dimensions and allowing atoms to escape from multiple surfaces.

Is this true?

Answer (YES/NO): NO